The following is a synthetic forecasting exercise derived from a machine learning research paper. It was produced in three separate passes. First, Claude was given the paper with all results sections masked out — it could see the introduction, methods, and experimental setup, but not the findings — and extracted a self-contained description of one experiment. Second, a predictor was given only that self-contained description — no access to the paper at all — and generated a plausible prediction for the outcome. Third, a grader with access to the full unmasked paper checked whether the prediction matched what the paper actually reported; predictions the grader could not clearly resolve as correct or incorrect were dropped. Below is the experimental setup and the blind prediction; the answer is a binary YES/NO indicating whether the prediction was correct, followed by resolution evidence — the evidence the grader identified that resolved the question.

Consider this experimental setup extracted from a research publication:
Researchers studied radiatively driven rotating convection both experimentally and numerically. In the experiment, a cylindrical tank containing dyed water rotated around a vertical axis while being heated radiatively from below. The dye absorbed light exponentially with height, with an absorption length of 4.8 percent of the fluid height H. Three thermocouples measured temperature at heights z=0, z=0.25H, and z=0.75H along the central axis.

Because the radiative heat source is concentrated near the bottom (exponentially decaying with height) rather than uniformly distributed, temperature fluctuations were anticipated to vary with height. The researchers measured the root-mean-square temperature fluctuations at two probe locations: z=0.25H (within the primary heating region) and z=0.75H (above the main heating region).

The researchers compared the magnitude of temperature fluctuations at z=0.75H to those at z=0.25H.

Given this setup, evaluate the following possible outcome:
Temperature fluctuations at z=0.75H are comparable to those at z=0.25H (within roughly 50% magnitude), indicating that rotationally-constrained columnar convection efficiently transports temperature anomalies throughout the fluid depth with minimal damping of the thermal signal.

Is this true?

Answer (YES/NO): NO